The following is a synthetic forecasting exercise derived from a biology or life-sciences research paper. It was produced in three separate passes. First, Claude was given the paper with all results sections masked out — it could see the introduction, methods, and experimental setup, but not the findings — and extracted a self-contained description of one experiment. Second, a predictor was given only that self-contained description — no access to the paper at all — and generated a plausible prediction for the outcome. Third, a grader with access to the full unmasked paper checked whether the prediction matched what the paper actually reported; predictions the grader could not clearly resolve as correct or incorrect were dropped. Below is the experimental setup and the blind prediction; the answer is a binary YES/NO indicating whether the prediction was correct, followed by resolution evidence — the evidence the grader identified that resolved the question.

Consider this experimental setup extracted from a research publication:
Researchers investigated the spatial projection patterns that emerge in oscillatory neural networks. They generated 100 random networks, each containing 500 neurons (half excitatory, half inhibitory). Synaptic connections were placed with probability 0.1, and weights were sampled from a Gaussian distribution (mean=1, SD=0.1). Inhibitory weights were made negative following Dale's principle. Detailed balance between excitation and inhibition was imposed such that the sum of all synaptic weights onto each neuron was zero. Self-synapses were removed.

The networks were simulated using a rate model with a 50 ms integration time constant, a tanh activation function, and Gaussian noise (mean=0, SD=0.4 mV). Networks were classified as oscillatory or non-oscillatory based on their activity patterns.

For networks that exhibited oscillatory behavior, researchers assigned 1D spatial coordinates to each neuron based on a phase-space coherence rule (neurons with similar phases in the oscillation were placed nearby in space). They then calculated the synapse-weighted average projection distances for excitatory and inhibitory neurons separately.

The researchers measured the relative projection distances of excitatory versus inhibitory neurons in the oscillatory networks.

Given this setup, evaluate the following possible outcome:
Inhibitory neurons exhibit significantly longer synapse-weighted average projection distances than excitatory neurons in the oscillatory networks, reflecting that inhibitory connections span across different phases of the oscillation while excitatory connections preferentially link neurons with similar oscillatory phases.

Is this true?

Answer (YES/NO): YES